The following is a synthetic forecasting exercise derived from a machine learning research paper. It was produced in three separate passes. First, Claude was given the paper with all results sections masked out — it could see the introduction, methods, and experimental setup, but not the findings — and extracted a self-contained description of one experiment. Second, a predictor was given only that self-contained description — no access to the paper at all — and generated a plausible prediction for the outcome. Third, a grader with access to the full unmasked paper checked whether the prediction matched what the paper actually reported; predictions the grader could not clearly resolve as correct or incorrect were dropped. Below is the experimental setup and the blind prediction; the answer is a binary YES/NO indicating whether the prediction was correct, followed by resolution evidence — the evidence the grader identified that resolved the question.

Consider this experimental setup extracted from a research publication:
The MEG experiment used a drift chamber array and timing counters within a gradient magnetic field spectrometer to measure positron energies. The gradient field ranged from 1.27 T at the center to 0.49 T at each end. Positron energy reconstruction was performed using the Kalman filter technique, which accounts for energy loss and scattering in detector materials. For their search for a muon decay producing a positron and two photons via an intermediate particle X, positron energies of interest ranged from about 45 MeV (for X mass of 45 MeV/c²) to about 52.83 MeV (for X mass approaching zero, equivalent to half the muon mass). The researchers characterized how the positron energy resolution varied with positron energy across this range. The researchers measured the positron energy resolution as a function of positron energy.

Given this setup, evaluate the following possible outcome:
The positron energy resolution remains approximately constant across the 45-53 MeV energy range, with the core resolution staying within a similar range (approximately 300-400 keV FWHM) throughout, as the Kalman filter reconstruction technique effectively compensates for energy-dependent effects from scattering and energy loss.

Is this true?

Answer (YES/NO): NO